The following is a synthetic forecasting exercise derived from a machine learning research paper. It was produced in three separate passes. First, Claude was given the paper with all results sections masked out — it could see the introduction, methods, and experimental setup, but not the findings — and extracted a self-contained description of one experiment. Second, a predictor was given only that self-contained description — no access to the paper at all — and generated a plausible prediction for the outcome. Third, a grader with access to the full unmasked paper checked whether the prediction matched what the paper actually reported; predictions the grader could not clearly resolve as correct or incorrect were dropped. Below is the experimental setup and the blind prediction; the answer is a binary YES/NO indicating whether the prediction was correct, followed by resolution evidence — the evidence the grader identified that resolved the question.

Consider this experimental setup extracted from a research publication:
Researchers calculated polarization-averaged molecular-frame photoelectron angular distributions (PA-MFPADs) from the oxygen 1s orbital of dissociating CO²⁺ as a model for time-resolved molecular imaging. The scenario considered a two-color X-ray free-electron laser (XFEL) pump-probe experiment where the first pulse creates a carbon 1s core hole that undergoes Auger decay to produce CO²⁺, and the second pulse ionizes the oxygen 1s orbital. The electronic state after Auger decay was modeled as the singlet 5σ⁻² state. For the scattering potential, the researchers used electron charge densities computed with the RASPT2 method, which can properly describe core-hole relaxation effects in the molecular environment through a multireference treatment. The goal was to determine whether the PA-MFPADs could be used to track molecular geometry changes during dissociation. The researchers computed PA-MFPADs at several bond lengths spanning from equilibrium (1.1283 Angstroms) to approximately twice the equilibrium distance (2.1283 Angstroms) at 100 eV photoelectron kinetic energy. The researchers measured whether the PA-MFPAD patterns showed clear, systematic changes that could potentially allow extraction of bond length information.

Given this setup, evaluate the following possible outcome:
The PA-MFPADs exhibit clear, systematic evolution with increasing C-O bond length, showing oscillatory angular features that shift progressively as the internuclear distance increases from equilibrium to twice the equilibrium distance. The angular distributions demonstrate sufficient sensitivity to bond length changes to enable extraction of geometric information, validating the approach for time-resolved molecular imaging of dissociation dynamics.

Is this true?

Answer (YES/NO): YES